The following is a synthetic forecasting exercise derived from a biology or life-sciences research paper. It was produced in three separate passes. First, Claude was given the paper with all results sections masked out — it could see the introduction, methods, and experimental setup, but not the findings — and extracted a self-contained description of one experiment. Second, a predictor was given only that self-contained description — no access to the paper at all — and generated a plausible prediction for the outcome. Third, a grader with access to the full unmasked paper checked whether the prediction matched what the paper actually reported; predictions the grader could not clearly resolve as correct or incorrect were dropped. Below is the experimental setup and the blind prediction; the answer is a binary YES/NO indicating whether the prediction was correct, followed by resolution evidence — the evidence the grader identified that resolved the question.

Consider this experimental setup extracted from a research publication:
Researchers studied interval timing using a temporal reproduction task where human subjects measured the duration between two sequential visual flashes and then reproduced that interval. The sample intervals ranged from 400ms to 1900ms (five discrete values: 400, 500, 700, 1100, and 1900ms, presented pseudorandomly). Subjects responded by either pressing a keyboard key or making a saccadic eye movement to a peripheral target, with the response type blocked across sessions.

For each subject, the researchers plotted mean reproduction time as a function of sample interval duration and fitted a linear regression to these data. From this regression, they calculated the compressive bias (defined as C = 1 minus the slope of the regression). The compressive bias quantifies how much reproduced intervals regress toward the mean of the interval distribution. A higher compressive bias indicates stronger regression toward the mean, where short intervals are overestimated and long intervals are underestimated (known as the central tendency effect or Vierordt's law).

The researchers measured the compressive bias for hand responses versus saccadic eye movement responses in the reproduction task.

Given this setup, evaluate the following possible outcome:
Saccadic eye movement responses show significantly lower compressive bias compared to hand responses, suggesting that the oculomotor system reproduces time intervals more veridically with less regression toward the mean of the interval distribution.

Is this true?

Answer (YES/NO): NO